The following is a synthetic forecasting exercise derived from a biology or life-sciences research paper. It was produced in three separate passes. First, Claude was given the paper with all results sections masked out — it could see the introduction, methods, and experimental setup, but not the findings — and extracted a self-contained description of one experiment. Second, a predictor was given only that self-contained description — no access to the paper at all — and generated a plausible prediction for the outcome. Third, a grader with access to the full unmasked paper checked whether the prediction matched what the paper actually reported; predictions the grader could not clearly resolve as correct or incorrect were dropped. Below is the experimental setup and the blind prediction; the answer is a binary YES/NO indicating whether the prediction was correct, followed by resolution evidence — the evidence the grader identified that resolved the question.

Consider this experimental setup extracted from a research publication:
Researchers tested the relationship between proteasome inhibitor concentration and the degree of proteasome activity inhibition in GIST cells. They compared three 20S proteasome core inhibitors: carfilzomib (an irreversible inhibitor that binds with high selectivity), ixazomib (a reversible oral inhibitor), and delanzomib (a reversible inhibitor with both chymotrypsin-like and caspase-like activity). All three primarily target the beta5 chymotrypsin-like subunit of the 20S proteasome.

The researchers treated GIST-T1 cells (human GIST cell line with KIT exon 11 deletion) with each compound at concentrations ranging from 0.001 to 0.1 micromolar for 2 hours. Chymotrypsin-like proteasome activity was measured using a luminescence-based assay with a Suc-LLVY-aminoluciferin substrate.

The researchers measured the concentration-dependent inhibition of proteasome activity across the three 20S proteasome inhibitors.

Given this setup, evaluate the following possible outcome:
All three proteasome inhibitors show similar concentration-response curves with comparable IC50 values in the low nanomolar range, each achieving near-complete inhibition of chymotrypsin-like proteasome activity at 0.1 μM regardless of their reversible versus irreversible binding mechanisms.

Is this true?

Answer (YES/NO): NO